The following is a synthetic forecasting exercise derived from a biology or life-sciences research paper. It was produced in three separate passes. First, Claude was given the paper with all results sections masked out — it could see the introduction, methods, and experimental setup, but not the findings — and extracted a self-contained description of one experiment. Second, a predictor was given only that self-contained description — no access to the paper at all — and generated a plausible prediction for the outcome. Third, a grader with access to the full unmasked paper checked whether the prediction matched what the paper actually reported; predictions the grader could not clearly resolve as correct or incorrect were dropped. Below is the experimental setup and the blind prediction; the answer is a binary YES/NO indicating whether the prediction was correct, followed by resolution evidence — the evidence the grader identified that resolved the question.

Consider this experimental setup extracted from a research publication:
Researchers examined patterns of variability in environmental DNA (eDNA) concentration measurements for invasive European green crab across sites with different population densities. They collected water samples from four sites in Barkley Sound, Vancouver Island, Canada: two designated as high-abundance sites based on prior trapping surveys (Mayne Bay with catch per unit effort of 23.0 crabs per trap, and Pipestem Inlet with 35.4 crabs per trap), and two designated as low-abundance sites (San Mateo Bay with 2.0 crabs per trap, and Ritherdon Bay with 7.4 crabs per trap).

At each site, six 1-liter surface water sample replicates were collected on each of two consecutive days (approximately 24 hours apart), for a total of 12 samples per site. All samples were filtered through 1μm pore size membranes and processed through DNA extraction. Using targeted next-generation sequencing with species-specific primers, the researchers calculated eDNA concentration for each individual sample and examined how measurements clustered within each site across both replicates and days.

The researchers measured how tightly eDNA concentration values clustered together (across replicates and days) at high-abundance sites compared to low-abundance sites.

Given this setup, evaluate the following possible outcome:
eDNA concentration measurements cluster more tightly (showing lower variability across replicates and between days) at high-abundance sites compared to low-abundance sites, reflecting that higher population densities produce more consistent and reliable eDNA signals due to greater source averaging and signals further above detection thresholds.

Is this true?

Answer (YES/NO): NO